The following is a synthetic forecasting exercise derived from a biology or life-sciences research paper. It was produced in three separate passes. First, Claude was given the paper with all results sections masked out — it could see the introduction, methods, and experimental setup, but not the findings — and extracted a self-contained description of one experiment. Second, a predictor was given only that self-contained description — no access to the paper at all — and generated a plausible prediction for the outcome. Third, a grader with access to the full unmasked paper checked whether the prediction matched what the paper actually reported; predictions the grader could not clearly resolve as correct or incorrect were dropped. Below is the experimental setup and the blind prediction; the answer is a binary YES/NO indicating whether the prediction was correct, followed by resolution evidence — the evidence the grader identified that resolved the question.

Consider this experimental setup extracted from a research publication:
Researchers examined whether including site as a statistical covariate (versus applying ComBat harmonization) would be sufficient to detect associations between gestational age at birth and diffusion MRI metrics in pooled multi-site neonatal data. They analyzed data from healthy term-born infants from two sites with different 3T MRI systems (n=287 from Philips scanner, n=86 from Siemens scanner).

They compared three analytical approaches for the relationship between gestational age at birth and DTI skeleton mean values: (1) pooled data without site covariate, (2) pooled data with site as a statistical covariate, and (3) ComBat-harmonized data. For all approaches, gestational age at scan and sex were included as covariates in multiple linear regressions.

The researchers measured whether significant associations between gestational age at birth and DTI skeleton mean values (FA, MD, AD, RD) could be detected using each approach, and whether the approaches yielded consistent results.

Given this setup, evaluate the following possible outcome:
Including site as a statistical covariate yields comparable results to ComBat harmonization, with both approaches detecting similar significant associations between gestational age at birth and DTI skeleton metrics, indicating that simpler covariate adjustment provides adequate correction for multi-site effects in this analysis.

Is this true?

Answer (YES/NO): NO